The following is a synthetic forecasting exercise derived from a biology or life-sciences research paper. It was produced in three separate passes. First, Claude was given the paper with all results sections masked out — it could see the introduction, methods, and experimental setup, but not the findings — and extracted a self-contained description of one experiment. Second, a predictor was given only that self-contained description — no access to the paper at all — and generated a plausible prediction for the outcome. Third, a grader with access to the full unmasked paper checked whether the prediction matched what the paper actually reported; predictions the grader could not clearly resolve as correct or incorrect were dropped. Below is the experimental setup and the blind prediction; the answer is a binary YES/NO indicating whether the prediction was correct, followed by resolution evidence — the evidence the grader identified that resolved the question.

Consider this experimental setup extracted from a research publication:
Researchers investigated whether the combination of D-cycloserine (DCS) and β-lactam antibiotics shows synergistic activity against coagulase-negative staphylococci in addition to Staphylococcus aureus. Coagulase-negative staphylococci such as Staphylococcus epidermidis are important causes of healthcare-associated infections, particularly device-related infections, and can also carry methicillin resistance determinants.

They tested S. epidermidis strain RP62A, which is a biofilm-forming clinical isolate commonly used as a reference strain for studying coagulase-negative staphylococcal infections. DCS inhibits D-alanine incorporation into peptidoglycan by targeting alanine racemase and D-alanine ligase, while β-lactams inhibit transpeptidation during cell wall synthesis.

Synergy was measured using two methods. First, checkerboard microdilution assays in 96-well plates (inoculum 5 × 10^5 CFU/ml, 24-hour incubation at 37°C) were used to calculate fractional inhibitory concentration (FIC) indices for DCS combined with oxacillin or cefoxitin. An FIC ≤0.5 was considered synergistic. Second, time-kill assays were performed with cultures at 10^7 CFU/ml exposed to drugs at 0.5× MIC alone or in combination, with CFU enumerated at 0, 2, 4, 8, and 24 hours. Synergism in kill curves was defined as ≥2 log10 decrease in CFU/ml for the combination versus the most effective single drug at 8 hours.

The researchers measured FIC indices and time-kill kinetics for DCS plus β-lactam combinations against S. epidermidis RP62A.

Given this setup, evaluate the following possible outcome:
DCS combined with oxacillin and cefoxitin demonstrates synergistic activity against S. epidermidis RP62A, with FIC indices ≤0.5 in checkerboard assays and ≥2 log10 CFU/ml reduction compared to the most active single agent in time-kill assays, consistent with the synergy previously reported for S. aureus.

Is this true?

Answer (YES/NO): NO